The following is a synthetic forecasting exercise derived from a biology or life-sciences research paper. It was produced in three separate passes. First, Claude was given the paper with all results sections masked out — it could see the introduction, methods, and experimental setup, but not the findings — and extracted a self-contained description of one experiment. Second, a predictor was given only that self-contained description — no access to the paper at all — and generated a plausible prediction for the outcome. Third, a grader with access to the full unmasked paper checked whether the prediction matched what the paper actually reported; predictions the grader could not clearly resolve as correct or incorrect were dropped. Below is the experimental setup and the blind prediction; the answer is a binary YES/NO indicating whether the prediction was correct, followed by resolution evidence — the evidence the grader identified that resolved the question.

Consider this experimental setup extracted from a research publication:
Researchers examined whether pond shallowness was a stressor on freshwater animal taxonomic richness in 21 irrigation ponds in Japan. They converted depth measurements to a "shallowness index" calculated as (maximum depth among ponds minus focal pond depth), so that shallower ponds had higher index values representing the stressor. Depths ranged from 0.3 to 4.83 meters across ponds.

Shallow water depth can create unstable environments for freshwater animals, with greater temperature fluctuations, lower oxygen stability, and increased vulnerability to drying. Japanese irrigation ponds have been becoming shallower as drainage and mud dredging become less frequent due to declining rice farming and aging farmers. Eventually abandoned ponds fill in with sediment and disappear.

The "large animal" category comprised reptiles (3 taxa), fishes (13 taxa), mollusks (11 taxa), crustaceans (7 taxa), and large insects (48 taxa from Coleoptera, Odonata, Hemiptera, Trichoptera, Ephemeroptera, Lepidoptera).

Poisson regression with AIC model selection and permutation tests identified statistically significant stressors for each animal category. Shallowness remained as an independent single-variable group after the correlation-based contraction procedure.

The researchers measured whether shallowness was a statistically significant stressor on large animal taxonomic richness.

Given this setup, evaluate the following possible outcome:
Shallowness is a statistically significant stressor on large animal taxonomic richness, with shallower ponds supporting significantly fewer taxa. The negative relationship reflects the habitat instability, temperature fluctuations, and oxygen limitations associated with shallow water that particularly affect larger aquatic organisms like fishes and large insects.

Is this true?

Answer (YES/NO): YES